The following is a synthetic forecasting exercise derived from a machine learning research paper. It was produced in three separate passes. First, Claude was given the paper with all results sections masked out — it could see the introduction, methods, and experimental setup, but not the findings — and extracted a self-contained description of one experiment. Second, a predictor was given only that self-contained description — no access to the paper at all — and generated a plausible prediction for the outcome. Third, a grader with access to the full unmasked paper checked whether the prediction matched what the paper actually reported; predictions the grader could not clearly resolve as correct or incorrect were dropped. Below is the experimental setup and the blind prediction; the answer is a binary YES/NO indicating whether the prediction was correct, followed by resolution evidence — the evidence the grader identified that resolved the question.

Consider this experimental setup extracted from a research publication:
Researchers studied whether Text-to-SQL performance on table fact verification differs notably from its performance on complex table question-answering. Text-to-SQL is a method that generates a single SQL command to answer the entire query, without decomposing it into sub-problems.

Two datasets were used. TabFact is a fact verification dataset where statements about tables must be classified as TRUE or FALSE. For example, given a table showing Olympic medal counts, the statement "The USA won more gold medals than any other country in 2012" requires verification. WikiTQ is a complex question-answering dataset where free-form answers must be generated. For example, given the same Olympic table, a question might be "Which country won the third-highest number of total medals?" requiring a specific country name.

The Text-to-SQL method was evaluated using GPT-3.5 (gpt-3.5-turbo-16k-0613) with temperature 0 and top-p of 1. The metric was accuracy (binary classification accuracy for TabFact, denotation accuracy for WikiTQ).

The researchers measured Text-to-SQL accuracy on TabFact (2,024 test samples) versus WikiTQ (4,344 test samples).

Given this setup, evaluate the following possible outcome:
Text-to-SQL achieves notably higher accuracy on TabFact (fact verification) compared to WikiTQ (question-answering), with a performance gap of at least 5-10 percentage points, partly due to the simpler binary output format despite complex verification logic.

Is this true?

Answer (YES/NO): YES